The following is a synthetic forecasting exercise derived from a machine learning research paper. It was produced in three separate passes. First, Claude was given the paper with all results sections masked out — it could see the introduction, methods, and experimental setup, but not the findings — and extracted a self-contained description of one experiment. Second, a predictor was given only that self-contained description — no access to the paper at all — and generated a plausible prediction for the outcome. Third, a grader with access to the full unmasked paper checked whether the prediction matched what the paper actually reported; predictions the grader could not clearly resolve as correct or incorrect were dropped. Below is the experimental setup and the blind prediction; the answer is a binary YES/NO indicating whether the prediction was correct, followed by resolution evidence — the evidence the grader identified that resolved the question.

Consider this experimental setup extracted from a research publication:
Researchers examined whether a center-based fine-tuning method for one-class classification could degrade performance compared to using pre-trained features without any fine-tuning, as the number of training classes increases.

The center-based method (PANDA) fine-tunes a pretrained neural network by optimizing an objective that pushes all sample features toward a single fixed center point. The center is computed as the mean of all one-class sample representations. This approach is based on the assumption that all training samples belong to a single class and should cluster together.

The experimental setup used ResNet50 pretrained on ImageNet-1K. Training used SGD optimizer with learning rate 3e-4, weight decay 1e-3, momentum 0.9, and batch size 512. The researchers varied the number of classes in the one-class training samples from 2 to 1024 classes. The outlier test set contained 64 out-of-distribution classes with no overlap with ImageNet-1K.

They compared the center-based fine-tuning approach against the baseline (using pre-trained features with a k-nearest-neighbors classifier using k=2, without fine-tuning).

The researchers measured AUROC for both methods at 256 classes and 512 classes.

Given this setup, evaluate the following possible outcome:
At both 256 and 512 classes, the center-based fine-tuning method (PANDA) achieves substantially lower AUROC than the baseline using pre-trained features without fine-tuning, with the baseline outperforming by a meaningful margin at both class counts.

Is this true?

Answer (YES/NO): NO